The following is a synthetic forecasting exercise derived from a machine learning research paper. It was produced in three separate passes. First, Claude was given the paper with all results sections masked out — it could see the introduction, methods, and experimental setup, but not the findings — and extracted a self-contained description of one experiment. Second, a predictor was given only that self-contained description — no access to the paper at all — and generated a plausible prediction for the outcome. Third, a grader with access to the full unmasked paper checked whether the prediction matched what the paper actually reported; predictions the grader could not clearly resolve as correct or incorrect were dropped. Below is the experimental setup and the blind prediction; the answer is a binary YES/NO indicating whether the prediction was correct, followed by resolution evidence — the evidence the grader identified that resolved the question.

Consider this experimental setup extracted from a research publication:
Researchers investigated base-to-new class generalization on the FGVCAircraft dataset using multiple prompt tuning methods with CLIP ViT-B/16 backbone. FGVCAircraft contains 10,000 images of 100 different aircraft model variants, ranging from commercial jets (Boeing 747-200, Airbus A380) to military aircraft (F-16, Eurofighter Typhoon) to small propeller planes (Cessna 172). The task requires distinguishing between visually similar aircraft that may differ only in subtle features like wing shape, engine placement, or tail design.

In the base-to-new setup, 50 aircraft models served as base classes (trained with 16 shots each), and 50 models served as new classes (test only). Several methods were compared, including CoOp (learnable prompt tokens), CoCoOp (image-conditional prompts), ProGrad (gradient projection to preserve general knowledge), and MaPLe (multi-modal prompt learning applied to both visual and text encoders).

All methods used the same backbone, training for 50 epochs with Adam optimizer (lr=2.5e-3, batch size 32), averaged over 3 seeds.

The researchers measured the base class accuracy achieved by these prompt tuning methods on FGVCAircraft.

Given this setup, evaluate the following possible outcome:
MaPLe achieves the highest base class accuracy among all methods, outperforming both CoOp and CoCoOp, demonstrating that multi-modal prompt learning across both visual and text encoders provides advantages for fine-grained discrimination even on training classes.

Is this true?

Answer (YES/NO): NO